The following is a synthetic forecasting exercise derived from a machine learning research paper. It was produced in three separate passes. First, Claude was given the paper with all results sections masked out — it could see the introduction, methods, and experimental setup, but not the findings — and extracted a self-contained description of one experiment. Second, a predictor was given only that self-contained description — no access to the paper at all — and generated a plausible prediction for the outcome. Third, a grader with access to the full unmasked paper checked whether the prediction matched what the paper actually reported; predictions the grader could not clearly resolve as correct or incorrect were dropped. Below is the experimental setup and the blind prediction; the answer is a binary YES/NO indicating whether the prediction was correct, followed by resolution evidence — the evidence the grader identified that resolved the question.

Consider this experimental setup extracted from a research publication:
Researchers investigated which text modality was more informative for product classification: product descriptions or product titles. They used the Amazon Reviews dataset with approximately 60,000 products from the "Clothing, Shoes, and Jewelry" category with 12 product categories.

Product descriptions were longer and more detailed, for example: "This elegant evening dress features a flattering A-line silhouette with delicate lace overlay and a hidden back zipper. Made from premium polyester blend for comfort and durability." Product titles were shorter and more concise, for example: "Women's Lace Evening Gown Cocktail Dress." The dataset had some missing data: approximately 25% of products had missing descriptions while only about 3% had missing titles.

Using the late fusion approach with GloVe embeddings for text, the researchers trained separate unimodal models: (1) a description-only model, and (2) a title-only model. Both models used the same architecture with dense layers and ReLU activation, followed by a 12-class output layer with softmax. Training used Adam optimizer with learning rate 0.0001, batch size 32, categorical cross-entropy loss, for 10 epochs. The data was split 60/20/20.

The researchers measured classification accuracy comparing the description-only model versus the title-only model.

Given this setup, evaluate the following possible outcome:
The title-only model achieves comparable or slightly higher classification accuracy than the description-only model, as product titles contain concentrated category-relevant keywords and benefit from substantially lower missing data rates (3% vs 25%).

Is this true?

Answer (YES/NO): NO